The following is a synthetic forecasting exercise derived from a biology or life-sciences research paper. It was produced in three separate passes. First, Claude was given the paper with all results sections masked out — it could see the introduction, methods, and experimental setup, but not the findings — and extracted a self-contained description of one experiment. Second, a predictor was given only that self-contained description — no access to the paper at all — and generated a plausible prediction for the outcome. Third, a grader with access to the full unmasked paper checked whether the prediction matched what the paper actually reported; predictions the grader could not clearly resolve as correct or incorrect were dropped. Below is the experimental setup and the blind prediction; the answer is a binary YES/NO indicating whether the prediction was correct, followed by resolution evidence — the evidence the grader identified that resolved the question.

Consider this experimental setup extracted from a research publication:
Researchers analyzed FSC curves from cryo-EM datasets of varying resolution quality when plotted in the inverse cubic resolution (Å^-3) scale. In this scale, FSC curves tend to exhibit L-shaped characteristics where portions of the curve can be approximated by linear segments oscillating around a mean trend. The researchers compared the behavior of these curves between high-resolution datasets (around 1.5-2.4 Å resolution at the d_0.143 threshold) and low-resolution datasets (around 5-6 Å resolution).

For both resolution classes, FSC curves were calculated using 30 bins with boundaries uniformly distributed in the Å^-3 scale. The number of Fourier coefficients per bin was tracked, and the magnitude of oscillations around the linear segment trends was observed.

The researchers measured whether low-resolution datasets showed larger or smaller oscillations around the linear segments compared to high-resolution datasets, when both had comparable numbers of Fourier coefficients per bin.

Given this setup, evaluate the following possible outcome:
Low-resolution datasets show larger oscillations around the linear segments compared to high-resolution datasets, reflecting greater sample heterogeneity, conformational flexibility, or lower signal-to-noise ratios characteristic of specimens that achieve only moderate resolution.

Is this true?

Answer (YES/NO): YES